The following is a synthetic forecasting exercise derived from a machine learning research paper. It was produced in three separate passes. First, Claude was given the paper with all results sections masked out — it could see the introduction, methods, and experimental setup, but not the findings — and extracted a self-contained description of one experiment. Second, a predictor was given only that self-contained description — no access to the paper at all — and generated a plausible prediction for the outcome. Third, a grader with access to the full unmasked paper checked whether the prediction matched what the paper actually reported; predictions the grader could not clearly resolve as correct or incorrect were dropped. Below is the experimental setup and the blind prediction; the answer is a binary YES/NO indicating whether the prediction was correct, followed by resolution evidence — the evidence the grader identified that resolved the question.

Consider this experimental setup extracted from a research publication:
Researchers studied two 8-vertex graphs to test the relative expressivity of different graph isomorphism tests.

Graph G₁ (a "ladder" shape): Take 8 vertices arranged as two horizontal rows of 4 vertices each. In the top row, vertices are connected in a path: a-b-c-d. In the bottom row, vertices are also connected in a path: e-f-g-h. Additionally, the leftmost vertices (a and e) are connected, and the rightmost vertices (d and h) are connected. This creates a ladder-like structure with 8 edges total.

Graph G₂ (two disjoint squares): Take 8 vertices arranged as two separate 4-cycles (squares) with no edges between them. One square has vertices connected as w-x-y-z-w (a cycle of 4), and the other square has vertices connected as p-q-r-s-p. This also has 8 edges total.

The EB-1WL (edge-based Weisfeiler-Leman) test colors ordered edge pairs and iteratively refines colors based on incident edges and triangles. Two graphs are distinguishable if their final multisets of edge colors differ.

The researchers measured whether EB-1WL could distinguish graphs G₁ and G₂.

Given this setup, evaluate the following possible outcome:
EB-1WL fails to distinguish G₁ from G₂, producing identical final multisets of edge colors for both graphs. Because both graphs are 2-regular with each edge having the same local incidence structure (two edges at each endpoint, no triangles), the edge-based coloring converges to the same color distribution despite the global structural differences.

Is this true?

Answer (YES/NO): YES